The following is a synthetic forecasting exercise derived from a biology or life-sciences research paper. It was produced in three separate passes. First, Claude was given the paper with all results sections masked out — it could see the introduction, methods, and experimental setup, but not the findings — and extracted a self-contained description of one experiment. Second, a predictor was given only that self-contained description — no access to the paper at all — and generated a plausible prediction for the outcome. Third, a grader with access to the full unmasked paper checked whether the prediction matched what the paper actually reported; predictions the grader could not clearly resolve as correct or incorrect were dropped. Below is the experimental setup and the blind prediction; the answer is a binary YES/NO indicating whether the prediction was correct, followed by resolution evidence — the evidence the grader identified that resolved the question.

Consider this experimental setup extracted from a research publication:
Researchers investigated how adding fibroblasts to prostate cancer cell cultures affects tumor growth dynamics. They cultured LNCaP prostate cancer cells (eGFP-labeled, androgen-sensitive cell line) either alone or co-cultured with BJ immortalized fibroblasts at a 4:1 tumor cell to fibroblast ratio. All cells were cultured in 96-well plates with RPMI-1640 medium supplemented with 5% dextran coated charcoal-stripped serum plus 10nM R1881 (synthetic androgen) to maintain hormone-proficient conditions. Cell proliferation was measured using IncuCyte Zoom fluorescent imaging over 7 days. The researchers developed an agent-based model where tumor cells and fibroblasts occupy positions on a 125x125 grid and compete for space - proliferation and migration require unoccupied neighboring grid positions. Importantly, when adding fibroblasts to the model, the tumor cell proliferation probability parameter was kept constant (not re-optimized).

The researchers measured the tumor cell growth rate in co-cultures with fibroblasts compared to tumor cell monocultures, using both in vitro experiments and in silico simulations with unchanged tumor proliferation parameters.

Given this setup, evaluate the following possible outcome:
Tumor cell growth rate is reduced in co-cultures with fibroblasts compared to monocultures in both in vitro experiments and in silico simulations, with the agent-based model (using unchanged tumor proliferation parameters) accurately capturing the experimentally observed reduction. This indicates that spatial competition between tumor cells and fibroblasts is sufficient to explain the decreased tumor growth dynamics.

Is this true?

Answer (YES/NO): YES